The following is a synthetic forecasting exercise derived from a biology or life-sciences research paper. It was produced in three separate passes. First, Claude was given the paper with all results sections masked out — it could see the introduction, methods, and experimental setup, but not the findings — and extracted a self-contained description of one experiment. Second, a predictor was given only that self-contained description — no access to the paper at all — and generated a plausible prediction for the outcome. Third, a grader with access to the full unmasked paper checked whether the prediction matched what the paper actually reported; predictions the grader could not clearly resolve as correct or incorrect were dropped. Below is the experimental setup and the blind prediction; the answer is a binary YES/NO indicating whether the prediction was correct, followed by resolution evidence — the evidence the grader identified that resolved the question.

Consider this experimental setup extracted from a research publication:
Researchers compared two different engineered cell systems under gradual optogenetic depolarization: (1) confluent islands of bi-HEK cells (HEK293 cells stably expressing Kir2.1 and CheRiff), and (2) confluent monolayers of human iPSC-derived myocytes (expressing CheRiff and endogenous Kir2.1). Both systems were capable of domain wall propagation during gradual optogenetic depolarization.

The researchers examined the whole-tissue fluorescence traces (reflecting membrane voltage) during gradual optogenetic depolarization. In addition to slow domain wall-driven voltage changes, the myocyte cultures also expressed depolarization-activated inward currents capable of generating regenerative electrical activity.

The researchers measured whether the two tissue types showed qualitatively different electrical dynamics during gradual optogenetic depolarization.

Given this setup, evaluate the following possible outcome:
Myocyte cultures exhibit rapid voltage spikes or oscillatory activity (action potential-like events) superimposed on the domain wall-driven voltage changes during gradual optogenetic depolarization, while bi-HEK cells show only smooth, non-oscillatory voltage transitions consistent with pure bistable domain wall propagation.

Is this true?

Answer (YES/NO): YES